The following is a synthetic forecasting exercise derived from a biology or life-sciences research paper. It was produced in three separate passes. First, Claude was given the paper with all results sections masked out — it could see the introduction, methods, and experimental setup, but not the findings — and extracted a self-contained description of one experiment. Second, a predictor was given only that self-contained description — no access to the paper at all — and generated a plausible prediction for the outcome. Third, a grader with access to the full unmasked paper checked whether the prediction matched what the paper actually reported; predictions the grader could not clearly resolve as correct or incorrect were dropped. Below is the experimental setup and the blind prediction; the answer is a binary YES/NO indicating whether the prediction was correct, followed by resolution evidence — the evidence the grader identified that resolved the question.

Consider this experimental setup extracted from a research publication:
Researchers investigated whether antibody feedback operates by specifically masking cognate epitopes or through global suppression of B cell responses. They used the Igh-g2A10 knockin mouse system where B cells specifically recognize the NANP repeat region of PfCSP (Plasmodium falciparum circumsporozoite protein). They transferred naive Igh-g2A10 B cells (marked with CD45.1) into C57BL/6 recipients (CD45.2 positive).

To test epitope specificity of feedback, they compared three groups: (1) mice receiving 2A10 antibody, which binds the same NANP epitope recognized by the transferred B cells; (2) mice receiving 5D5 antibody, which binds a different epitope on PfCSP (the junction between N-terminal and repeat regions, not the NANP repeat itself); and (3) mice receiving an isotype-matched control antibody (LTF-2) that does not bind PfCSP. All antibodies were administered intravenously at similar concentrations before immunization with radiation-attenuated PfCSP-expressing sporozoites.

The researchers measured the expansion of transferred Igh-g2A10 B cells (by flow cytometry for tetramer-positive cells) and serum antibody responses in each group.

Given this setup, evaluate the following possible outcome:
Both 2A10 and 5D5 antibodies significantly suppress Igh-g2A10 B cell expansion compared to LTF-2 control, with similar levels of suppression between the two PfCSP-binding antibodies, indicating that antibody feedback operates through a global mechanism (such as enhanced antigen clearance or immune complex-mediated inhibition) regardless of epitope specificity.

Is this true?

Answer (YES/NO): NO